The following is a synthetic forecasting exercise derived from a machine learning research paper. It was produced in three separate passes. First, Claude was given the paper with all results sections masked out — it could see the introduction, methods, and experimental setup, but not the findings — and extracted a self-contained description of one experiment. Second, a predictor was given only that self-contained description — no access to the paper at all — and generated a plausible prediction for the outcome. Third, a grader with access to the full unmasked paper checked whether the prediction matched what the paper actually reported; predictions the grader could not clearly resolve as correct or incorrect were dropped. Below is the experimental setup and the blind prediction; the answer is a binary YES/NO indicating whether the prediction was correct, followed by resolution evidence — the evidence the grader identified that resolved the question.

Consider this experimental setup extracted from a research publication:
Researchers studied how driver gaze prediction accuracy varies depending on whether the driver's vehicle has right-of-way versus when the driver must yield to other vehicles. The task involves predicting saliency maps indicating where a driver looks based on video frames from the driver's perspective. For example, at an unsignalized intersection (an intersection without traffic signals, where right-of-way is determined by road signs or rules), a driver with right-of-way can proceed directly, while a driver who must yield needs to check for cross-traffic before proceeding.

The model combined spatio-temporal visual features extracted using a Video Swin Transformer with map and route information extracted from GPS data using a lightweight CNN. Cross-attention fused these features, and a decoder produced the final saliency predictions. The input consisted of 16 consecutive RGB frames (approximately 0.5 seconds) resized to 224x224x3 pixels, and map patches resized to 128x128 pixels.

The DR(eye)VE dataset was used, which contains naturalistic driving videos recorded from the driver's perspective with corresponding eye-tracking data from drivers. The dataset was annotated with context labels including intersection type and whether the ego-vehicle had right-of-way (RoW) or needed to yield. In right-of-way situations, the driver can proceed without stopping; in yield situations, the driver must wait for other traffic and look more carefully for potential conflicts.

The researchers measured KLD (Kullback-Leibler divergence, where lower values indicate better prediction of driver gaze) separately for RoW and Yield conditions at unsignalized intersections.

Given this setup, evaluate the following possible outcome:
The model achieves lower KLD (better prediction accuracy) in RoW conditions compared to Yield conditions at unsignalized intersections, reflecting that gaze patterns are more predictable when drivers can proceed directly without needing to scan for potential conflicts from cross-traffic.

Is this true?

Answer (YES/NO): YES